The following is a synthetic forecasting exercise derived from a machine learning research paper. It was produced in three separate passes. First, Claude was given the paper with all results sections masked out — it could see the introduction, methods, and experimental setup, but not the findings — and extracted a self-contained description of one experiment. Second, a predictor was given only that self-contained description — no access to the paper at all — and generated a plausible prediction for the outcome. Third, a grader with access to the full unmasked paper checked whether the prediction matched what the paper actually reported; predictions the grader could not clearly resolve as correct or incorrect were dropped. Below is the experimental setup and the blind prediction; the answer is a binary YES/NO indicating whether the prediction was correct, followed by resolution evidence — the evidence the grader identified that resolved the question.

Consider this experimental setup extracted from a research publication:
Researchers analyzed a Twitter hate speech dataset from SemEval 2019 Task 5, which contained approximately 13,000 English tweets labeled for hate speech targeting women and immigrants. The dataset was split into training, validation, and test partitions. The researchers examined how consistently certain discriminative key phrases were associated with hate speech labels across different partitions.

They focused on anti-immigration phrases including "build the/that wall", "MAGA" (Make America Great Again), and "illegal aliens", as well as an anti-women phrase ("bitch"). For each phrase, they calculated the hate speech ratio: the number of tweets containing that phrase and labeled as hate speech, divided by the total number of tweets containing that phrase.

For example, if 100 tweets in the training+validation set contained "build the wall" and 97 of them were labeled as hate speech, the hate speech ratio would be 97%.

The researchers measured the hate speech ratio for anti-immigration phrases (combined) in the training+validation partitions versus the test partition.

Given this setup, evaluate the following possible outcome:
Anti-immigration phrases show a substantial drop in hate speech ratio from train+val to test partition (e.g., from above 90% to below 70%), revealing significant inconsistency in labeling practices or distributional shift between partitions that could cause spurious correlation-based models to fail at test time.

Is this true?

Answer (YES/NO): YES